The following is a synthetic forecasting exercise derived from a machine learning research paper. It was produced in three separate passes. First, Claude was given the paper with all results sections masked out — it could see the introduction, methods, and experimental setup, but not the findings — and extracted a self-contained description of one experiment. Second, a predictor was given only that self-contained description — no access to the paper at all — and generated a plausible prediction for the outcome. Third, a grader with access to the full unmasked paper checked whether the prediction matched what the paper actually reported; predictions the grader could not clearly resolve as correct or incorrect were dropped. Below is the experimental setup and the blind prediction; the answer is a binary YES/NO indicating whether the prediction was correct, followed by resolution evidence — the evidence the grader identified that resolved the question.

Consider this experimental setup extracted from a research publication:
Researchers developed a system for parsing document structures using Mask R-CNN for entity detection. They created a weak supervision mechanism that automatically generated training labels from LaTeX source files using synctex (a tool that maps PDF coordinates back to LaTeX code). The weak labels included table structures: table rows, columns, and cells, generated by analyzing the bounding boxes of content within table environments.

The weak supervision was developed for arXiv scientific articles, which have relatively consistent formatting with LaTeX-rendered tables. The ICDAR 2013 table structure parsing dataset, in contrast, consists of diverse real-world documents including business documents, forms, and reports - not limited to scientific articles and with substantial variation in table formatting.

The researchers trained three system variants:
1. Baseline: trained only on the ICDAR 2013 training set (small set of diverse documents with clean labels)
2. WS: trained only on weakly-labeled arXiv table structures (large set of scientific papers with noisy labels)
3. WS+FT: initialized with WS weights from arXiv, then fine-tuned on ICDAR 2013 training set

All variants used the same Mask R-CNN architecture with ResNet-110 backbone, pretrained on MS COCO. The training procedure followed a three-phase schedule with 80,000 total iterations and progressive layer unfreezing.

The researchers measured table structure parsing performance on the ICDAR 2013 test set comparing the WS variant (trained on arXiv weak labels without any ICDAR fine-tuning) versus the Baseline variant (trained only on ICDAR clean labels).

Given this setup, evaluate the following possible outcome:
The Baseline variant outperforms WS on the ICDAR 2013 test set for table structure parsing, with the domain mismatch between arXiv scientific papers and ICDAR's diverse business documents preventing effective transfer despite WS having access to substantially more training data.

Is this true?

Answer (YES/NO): YES